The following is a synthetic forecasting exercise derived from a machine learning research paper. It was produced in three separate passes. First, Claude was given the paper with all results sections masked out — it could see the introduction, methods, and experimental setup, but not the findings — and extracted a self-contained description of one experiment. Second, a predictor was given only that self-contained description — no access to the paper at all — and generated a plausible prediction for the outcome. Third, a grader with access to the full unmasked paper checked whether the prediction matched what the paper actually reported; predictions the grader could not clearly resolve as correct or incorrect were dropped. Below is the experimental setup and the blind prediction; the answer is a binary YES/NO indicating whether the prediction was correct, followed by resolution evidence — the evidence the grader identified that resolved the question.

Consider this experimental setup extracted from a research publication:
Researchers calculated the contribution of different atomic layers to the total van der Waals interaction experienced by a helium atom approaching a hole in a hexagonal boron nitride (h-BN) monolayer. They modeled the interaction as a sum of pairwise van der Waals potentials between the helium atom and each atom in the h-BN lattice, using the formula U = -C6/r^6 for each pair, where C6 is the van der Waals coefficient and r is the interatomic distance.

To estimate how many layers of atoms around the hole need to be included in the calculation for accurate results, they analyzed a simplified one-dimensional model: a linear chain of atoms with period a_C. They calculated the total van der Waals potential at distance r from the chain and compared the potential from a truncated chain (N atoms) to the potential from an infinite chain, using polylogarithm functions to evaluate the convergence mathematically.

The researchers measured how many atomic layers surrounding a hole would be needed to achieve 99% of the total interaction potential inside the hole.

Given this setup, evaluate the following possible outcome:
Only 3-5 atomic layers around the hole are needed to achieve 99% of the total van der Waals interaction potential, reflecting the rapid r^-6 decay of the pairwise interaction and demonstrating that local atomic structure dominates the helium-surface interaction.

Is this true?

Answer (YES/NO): YES